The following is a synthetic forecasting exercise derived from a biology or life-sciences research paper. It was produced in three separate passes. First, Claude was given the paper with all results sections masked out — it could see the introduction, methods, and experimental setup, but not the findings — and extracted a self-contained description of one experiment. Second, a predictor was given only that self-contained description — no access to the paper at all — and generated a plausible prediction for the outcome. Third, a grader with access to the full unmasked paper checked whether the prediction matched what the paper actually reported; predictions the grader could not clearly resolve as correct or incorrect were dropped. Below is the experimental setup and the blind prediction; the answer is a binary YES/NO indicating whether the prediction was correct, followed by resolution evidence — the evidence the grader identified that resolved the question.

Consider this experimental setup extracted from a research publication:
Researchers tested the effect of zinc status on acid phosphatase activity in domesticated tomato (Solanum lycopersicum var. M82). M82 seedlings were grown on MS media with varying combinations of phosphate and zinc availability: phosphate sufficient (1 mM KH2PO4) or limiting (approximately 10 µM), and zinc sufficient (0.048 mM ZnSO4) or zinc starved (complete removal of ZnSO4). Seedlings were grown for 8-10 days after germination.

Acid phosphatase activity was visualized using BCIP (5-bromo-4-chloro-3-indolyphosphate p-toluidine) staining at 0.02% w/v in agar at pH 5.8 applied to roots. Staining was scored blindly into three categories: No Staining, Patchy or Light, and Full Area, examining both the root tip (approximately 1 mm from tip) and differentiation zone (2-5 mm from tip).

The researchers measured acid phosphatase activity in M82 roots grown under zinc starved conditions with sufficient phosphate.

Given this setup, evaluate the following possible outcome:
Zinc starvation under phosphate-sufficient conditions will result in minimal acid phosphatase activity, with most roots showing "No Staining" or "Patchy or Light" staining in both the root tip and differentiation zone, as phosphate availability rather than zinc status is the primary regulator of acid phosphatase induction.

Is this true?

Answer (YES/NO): YES